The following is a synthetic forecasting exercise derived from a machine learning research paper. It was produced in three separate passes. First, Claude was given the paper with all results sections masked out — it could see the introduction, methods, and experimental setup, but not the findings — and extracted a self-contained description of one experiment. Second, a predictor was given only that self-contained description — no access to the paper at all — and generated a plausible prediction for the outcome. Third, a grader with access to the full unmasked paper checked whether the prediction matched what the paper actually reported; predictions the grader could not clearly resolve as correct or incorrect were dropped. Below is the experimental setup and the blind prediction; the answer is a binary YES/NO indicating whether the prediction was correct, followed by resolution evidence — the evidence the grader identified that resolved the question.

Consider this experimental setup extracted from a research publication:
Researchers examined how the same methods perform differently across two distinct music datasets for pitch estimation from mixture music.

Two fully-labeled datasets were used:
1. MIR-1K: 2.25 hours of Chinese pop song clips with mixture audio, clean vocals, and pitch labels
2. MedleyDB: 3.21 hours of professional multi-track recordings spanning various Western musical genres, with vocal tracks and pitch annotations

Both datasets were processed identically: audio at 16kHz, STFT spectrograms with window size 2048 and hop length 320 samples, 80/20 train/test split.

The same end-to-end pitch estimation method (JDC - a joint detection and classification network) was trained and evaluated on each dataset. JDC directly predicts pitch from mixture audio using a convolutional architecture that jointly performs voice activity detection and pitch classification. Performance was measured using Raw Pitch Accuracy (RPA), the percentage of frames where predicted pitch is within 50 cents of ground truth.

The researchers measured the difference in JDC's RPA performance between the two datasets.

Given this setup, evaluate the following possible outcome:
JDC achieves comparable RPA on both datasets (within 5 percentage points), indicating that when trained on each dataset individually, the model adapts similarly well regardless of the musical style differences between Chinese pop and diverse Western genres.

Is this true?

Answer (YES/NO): NO